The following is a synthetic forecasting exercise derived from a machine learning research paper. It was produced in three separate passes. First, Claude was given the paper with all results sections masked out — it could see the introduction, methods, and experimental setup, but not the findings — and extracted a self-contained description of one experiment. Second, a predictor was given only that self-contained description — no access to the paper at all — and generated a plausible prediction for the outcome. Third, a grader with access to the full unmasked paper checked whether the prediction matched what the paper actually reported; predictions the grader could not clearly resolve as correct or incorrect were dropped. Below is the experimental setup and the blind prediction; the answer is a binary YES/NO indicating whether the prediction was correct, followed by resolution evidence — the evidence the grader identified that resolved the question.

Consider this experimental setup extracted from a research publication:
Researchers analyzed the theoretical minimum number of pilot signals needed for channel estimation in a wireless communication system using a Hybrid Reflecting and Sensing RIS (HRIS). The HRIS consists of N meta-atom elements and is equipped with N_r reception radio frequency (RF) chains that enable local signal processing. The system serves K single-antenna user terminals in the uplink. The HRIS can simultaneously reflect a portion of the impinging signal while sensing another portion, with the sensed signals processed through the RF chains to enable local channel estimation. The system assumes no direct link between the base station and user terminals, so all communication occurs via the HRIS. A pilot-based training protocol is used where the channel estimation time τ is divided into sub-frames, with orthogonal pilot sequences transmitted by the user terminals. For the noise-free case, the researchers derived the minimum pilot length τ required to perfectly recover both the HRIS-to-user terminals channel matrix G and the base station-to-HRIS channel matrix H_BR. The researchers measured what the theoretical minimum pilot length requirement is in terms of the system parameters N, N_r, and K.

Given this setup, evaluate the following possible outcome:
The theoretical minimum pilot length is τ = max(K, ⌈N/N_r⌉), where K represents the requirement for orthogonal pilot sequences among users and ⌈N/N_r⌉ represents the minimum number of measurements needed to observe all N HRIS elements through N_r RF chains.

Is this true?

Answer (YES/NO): NO